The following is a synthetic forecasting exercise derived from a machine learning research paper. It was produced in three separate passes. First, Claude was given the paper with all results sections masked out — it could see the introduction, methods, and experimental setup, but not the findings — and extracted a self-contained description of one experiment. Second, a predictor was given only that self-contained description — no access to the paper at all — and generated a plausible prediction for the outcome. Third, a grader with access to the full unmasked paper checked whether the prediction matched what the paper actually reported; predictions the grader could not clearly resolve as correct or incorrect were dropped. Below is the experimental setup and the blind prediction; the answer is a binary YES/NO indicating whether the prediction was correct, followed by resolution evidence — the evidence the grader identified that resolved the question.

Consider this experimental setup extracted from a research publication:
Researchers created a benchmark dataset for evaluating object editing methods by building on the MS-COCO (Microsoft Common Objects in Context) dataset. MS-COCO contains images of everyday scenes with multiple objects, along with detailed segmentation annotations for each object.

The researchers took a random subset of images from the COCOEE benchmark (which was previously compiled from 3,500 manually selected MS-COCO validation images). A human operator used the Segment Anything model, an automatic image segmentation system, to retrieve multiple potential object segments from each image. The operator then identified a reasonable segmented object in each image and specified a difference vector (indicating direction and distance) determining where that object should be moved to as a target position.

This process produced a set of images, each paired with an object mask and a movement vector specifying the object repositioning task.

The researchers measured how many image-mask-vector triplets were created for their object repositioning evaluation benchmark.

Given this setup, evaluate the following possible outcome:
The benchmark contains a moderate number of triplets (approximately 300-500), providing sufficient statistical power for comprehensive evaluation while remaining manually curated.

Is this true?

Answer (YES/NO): NO